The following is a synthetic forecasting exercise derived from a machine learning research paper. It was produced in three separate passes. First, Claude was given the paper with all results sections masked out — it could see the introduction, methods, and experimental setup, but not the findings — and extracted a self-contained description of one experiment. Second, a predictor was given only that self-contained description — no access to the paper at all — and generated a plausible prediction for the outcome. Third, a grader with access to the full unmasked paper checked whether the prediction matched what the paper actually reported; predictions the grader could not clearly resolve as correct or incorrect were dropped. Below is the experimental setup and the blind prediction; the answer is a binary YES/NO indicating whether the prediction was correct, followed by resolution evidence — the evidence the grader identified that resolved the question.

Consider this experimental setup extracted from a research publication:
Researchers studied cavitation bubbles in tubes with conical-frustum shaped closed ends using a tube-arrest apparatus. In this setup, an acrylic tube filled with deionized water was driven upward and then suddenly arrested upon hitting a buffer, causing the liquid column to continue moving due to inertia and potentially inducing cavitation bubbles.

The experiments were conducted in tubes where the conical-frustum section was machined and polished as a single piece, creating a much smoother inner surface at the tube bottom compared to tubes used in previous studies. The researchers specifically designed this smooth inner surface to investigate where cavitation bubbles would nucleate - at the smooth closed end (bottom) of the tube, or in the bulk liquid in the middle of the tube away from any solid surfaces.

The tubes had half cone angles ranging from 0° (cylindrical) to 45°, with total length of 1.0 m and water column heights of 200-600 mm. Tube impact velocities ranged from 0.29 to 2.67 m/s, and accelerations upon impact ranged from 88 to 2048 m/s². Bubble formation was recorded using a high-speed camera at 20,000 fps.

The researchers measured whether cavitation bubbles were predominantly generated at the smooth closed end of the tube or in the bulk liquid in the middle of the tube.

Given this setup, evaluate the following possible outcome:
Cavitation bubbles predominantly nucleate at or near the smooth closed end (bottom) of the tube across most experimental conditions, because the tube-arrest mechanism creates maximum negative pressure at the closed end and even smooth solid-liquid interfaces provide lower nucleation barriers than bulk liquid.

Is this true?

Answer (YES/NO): YES